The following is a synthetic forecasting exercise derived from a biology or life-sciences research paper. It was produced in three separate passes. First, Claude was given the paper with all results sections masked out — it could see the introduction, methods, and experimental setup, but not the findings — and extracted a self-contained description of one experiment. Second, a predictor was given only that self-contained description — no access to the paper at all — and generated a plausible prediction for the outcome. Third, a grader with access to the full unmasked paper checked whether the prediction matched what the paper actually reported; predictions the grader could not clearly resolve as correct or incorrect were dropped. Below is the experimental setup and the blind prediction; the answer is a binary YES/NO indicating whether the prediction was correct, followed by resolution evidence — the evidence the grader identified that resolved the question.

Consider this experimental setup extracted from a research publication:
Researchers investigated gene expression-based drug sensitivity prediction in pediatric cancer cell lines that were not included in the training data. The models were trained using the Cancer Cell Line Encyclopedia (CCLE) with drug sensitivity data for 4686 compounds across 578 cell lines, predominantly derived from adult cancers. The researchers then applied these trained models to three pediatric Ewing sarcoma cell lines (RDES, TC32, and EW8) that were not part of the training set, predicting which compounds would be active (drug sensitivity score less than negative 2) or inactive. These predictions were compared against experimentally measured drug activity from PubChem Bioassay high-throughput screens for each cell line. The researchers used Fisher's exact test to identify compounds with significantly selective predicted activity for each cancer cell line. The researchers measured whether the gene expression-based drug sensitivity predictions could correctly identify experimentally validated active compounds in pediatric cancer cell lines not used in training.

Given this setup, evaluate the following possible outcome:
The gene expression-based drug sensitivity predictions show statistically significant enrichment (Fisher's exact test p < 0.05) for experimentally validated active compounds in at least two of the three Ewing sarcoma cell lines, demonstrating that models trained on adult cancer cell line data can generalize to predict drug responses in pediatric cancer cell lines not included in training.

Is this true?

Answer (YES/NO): NO